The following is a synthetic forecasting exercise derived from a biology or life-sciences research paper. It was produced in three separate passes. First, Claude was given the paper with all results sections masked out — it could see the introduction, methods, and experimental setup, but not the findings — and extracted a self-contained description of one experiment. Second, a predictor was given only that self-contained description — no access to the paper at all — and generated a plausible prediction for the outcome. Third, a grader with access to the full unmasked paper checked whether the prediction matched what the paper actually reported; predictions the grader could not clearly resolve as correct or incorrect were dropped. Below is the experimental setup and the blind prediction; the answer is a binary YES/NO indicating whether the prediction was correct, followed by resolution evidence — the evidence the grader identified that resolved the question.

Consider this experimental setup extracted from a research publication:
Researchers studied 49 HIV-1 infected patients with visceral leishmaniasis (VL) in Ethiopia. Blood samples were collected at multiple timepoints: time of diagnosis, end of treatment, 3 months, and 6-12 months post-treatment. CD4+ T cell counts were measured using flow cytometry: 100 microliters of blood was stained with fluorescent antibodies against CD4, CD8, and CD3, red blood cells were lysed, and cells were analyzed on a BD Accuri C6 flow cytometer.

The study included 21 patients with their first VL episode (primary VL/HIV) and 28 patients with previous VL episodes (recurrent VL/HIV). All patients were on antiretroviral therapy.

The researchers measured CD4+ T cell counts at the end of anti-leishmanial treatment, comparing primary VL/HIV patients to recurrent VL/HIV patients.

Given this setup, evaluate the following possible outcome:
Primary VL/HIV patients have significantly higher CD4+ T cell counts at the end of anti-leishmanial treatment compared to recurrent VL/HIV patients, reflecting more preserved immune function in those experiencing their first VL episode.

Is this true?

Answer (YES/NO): NO